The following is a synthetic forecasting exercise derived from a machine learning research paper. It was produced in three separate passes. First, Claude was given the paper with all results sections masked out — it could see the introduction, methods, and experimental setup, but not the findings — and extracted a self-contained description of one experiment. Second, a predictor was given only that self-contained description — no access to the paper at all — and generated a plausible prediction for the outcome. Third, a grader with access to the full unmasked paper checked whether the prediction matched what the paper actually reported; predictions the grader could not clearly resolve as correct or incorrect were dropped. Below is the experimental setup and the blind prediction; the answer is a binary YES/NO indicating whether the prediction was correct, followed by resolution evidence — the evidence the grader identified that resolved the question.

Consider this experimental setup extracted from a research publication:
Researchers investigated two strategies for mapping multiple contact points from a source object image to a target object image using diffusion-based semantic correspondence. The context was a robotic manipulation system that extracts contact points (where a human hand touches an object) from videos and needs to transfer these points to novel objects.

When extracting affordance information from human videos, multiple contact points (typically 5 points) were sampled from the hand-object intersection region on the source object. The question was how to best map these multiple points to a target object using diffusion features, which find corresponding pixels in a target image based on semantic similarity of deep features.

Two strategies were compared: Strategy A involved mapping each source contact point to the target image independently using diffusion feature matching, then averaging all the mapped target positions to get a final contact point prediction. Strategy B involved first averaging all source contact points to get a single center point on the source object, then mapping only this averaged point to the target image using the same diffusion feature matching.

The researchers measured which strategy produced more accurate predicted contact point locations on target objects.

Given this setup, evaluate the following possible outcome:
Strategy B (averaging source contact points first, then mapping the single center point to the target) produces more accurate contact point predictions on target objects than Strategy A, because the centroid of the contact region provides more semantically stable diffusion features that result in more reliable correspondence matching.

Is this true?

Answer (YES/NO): NO